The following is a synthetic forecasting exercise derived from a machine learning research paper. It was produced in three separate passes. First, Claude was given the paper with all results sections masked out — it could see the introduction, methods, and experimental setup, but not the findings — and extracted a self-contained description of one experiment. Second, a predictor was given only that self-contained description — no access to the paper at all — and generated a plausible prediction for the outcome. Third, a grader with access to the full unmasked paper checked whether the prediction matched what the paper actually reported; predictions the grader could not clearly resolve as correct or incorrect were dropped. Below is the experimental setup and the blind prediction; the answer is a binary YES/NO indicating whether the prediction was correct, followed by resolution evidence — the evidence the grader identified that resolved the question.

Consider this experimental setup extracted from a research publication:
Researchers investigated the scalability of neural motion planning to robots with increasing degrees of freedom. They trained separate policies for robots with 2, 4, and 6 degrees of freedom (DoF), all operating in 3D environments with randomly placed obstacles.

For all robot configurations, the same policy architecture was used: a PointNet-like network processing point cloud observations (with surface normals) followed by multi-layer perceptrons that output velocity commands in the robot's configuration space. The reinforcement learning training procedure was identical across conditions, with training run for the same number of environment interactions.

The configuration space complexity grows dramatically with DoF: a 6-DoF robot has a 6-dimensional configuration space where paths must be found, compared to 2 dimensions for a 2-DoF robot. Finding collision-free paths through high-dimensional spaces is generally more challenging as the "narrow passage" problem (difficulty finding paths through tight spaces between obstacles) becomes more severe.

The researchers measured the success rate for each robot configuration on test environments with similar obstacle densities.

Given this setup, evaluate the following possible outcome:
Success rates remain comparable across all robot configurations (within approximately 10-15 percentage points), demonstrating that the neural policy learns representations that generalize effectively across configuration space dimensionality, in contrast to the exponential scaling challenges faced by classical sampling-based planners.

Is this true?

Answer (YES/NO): YES